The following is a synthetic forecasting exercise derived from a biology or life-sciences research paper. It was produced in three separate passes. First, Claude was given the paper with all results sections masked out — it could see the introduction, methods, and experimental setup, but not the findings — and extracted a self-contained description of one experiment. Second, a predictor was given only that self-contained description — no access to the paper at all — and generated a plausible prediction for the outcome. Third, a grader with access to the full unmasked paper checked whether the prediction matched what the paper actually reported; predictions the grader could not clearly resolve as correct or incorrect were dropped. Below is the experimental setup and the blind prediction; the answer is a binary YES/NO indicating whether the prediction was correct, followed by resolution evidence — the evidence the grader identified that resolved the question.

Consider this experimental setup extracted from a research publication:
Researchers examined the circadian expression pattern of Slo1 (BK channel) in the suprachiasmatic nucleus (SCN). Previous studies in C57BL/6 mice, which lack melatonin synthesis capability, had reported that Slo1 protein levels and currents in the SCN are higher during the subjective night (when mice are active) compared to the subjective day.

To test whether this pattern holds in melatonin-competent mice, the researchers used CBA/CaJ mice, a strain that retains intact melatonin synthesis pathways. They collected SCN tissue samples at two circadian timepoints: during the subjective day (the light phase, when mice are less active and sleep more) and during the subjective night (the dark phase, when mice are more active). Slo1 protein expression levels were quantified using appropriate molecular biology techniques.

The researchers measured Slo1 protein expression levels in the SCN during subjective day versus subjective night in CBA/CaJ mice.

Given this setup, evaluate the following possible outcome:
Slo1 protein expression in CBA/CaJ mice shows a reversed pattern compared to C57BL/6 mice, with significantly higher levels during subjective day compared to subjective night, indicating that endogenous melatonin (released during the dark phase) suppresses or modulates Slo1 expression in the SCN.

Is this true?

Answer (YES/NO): NO